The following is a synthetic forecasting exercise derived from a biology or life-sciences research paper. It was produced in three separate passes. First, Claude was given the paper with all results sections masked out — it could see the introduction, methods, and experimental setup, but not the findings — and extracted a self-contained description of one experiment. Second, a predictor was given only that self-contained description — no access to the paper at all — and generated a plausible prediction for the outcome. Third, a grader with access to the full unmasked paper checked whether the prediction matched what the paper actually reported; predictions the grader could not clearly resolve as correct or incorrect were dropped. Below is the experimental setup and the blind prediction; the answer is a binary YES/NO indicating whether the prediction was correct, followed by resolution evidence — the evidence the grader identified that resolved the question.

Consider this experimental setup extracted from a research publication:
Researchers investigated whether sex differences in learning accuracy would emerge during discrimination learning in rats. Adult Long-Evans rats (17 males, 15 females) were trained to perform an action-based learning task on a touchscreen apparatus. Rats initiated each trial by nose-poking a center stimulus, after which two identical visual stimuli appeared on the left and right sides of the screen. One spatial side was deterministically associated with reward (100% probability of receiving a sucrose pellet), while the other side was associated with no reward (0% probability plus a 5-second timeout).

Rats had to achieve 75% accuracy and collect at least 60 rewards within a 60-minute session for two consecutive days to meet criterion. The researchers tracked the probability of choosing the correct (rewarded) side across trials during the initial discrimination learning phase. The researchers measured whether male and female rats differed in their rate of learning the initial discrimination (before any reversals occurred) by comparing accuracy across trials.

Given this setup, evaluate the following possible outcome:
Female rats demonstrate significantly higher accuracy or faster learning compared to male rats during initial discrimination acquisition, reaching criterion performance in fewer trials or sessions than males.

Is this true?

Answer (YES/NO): NO